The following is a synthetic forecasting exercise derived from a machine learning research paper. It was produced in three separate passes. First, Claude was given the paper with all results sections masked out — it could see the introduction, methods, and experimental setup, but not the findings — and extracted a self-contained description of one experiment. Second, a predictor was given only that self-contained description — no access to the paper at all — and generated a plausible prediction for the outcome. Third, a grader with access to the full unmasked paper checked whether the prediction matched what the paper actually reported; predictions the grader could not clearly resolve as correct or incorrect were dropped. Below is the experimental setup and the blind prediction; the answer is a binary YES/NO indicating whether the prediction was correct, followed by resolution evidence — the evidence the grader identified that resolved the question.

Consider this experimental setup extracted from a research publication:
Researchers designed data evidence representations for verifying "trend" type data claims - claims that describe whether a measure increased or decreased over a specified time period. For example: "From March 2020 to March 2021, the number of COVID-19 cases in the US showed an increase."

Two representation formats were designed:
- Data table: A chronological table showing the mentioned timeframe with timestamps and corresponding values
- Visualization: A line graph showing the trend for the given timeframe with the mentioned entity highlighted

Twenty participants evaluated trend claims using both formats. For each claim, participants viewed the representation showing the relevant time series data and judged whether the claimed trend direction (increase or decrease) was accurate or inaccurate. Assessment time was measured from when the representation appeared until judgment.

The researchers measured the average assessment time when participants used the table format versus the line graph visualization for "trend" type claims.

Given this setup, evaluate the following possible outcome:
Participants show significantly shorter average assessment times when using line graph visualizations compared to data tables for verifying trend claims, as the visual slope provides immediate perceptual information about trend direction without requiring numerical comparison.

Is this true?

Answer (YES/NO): YES